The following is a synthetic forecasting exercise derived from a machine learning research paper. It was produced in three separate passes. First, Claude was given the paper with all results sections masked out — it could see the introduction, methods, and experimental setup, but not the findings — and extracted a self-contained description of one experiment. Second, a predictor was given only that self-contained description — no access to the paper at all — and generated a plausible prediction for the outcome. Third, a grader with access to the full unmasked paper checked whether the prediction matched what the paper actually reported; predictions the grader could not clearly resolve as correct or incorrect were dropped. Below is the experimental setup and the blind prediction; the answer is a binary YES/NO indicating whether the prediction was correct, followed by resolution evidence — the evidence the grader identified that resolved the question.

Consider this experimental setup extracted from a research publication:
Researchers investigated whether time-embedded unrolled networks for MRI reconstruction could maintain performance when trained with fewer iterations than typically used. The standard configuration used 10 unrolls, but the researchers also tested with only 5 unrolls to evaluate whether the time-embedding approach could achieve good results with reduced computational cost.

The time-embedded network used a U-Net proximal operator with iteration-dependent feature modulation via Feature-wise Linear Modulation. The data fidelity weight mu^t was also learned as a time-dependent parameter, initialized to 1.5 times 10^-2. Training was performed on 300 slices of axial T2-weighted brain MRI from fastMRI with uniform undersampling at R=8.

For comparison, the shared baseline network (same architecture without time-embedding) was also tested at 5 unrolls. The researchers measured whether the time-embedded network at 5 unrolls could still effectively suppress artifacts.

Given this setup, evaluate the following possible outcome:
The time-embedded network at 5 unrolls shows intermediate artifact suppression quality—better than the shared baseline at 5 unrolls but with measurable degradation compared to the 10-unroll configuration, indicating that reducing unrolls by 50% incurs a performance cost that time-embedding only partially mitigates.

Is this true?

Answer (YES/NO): NO